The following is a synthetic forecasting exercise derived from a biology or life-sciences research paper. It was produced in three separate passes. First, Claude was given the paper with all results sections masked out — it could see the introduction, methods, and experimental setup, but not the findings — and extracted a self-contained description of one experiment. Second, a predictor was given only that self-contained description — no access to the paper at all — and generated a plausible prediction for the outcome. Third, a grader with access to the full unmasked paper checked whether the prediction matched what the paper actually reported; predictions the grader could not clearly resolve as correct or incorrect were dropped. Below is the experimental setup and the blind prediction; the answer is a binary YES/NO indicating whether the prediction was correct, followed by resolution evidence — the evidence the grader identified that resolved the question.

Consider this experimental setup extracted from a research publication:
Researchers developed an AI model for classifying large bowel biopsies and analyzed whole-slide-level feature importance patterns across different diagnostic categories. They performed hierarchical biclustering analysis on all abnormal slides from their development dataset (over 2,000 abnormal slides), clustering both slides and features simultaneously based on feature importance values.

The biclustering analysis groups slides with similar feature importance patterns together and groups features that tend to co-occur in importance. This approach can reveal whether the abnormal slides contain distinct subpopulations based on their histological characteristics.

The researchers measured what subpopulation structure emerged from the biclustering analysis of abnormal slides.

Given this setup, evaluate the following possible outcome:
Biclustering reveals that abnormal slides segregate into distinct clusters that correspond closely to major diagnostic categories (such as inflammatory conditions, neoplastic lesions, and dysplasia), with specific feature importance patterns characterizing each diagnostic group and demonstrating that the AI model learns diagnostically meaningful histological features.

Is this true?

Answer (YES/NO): NO